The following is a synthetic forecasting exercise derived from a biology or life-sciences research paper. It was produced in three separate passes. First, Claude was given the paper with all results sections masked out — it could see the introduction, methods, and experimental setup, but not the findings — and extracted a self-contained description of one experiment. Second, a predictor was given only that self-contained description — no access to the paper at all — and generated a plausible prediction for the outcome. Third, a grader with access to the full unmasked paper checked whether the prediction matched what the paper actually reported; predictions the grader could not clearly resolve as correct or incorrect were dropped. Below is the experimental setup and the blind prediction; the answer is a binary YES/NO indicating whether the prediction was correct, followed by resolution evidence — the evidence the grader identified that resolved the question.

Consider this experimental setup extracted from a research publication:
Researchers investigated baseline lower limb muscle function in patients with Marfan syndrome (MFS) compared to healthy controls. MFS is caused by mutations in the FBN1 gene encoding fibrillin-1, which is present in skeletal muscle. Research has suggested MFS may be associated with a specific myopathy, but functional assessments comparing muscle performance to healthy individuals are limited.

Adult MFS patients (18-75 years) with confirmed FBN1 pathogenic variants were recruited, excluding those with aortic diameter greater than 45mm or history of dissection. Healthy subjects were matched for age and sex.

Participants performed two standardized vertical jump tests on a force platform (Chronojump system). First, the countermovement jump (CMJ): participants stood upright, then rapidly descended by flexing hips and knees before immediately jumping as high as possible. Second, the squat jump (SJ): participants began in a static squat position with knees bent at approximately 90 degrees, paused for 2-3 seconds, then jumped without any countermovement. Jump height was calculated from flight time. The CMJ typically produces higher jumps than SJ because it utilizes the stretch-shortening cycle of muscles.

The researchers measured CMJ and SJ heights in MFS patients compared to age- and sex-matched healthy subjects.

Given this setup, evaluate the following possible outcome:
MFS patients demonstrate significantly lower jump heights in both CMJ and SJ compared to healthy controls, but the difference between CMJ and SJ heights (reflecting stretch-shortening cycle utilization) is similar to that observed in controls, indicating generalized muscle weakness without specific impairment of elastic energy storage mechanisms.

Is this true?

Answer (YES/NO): NO